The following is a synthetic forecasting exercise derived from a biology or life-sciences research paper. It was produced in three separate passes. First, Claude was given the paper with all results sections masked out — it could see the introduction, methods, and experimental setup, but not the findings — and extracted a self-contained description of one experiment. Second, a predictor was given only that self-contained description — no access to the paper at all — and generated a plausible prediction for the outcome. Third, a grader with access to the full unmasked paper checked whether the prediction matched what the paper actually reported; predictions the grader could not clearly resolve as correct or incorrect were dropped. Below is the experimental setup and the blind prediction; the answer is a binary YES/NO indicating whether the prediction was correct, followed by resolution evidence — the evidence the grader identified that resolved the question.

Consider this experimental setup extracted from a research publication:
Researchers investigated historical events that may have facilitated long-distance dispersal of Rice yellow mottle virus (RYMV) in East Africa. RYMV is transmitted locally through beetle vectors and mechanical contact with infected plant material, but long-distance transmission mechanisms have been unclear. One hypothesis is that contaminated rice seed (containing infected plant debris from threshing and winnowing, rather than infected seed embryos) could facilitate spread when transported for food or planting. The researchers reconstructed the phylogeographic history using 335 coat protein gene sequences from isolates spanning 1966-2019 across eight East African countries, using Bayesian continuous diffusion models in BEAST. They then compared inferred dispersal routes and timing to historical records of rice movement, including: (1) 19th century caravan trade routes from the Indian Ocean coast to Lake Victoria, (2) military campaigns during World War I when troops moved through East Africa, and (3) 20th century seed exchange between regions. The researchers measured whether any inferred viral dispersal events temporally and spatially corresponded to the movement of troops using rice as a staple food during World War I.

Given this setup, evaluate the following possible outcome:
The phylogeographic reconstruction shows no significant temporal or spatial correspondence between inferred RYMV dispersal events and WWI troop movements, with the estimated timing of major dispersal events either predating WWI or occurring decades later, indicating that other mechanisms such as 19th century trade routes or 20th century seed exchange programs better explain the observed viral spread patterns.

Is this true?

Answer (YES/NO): NO